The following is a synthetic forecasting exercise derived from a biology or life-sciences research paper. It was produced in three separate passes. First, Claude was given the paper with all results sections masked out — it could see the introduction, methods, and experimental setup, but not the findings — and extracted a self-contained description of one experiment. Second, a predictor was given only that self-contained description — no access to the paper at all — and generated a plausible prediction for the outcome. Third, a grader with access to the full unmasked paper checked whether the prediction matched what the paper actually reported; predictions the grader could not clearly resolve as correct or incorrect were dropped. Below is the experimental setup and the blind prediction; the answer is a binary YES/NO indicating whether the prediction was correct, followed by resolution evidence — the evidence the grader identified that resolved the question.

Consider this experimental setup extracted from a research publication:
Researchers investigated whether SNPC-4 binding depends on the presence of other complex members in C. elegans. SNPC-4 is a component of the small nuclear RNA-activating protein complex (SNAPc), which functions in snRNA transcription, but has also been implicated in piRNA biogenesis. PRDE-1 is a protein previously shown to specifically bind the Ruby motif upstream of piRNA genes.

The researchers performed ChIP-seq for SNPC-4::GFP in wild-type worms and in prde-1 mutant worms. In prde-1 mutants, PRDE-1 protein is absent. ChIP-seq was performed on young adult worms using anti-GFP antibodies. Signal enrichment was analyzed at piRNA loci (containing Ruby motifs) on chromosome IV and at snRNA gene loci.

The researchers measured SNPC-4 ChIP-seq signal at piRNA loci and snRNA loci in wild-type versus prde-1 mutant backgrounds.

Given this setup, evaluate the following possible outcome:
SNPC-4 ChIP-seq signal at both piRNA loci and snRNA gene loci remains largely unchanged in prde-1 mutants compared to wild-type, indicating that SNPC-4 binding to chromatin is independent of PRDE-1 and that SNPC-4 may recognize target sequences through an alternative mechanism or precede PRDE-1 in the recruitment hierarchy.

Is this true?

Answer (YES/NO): NO